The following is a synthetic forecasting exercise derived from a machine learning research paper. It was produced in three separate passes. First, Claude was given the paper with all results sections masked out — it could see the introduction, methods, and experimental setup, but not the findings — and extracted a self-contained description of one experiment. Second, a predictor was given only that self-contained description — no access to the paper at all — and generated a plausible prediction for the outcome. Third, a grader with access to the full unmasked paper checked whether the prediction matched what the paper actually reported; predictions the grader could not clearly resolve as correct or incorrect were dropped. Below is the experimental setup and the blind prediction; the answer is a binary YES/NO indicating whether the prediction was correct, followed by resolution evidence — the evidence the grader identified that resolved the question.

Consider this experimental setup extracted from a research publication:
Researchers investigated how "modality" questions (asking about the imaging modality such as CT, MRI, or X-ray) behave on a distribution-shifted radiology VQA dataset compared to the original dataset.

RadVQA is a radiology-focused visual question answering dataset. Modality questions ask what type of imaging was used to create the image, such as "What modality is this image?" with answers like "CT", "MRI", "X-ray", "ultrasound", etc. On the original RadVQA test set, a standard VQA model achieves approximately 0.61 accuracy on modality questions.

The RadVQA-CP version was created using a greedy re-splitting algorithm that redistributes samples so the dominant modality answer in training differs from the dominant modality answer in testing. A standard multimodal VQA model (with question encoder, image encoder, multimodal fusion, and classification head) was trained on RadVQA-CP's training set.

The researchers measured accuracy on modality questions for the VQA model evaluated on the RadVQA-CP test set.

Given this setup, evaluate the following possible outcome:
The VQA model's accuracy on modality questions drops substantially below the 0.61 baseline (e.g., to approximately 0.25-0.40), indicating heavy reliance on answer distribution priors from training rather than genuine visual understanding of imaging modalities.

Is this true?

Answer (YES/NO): YES